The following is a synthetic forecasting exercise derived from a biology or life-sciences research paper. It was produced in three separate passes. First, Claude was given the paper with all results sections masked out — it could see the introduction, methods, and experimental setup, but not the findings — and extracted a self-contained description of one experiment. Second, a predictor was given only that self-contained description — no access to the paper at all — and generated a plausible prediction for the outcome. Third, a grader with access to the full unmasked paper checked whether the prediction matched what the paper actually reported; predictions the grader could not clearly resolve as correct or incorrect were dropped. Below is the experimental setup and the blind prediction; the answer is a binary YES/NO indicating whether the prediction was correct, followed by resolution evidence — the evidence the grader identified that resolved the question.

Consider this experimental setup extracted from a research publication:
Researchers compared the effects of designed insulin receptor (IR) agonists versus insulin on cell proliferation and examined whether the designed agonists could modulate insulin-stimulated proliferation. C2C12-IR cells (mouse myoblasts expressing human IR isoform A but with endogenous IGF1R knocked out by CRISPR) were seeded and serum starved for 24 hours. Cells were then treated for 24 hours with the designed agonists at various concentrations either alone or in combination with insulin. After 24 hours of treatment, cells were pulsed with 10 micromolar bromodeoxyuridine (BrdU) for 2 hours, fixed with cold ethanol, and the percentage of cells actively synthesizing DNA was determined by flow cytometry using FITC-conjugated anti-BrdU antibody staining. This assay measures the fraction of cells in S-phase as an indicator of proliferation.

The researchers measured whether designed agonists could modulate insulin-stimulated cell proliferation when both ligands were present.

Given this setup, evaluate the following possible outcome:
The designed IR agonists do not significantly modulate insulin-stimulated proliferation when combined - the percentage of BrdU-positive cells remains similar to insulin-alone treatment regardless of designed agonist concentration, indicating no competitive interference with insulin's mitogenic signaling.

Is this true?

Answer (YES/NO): NO